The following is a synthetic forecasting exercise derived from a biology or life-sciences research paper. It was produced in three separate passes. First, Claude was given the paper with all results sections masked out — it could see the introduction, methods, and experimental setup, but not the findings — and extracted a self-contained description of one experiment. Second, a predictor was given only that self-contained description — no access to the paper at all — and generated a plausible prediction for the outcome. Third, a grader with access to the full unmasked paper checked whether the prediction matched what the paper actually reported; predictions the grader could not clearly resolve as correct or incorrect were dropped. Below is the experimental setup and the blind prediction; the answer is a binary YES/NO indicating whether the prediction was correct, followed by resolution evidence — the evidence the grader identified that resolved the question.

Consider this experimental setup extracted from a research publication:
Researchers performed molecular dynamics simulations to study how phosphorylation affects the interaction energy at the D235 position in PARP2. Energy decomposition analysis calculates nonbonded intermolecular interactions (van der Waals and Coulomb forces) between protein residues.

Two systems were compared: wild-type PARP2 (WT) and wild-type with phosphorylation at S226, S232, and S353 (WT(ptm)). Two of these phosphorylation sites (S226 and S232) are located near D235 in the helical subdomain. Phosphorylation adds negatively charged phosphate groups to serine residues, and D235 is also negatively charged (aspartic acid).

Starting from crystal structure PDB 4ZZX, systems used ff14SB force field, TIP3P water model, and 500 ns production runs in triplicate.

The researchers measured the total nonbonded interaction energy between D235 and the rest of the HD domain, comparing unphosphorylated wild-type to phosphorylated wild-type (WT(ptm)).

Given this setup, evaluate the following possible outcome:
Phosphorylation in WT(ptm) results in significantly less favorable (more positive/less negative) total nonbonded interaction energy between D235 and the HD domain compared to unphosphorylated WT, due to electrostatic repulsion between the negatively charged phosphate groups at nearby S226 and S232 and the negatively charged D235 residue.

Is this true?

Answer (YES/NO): YES